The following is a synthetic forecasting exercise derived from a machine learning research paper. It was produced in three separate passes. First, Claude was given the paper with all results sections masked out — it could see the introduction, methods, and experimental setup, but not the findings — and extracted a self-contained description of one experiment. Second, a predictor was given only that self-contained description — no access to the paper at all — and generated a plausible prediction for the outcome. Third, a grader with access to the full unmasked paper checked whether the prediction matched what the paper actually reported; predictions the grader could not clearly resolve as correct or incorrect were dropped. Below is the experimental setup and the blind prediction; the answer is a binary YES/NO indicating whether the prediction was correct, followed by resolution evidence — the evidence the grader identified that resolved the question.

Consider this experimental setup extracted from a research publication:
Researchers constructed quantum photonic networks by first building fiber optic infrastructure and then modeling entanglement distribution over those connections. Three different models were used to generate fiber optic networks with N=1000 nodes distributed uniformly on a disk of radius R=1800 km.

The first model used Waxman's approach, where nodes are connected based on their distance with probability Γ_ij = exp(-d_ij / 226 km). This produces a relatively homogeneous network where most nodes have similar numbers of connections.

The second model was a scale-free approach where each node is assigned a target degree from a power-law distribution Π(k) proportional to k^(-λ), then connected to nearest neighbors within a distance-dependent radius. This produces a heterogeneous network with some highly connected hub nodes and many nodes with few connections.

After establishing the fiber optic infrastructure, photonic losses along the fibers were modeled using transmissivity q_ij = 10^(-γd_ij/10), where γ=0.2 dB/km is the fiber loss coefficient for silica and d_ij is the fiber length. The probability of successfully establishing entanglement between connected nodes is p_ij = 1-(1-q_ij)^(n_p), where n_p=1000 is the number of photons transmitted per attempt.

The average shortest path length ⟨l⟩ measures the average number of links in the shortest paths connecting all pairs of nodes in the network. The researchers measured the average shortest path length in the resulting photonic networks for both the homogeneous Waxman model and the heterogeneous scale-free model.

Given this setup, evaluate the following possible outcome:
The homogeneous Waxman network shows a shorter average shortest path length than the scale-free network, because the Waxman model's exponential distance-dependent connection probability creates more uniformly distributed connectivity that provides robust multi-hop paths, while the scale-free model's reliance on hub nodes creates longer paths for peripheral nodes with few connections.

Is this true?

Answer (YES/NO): NO